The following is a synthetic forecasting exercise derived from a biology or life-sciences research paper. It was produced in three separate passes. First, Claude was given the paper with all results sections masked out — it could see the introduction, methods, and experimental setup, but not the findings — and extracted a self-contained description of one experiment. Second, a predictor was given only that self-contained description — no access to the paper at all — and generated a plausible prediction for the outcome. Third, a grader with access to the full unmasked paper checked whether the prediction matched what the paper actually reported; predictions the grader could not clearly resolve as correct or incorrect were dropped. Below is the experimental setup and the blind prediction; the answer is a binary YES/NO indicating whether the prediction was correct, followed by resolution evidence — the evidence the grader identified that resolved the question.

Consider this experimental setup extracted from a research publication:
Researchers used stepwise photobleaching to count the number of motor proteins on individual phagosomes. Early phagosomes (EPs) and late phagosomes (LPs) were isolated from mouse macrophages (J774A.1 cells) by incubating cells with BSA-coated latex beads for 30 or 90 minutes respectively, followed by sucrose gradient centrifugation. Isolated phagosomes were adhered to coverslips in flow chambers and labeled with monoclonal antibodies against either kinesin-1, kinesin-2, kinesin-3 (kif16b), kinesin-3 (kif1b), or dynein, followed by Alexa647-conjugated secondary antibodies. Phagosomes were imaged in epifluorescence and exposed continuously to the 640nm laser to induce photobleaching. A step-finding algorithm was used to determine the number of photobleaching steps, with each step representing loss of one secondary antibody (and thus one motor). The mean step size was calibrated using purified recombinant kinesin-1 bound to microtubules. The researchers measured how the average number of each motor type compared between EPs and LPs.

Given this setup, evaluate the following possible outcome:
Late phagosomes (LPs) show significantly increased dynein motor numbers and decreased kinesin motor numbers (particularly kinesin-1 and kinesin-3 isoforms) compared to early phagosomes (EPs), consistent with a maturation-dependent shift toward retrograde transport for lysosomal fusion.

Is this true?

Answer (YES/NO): NO